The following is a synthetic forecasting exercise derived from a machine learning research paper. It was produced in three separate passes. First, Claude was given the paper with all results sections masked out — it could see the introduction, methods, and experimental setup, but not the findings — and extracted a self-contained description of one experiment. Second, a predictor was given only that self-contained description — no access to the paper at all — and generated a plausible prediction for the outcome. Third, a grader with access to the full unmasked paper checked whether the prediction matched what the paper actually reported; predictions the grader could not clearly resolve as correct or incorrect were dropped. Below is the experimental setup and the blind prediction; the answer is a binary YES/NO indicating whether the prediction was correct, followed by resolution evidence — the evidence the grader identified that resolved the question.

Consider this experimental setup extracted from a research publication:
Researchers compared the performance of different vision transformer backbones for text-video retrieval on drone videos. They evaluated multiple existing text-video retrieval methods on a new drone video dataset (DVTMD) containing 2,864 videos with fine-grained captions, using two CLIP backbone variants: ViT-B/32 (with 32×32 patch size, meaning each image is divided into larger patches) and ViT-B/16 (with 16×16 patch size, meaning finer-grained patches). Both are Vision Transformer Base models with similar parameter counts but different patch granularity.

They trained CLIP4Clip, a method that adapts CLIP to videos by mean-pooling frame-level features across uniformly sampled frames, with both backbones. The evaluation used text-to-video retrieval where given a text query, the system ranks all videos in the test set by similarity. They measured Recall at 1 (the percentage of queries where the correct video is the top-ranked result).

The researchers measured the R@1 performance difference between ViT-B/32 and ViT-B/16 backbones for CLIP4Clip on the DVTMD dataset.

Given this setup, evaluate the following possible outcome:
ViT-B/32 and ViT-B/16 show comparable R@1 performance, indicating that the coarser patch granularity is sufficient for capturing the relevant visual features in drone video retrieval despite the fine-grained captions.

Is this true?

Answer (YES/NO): NO